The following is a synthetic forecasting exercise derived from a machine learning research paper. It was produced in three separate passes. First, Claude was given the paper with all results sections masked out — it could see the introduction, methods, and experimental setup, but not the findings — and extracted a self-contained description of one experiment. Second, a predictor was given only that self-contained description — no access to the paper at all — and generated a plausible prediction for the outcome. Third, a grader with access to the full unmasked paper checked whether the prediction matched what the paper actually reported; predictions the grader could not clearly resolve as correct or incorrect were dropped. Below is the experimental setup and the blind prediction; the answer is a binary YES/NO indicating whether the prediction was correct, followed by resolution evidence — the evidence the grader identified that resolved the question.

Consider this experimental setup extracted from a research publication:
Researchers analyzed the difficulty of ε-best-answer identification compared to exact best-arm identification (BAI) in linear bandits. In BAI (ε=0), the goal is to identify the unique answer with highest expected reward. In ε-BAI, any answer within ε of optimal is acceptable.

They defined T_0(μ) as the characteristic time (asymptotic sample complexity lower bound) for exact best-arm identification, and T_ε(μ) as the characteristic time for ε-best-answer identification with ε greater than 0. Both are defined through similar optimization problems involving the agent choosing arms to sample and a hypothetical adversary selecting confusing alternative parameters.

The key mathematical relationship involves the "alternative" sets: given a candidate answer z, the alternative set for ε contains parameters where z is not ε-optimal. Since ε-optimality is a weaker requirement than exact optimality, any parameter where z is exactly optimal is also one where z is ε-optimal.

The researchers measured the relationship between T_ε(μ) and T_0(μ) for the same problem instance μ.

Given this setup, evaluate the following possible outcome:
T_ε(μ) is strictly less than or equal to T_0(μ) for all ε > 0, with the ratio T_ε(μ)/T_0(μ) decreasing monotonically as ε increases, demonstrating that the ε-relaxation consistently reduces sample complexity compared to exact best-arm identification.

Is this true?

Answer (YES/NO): NO